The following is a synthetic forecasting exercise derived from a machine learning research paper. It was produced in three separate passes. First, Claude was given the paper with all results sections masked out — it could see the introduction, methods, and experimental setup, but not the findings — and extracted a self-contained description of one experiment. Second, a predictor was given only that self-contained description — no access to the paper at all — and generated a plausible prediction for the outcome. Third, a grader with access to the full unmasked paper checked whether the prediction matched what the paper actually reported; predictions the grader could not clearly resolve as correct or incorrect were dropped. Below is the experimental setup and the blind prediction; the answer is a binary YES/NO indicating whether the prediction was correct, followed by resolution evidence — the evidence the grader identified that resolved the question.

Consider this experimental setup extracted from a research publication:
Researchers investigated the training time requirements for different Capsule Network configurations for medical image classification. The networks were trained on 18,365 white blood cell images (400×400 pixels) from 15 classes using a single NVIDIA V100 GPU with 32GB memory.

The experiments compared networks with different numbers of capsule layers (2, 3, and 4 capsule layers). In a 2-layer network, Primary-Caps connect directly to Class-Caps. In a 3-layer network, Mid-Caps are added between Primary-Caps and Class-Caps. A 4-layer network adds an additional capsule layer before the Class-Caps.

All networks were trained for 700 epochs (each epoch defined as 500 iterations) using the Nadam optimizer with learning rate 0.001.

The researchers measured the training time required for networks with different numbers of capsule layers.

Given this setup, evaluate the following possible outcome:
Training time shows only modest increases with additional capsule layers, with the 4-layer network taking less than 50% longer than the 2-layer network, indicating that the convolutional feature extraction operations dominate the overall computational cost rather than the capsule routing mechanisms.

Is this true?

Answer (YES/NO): NO